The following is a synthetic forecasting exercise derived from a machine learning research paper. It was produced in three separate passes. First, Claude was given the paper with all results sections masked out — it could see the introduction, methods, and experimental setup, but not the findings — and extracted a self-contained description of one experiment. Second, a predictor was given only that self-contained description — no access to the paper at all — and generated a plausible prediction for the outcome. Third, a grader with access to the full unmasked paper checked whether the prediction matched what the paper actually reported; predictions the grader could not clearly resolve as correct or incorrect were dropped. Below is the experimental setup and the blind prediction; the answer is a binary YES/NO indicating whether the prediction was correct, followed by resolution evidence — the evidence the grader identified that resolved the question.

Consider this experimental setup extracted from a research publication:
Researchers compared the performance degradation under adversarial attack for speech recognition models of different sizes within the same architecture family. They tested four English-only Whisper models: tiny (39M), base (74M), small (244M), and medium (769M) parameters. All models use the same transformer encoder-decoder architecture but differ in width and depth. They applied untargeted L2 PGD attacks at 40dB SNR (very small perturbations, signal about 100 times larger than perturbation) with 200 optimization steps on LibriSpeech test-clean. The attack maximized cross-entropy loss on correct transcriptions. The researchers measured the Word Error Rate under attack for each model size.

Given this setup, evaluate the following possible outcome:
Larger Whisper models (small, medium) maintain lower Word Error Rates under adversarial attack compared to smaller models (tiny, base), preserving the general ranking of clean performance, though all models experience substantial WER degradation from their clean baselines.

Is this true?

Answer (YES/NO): YES